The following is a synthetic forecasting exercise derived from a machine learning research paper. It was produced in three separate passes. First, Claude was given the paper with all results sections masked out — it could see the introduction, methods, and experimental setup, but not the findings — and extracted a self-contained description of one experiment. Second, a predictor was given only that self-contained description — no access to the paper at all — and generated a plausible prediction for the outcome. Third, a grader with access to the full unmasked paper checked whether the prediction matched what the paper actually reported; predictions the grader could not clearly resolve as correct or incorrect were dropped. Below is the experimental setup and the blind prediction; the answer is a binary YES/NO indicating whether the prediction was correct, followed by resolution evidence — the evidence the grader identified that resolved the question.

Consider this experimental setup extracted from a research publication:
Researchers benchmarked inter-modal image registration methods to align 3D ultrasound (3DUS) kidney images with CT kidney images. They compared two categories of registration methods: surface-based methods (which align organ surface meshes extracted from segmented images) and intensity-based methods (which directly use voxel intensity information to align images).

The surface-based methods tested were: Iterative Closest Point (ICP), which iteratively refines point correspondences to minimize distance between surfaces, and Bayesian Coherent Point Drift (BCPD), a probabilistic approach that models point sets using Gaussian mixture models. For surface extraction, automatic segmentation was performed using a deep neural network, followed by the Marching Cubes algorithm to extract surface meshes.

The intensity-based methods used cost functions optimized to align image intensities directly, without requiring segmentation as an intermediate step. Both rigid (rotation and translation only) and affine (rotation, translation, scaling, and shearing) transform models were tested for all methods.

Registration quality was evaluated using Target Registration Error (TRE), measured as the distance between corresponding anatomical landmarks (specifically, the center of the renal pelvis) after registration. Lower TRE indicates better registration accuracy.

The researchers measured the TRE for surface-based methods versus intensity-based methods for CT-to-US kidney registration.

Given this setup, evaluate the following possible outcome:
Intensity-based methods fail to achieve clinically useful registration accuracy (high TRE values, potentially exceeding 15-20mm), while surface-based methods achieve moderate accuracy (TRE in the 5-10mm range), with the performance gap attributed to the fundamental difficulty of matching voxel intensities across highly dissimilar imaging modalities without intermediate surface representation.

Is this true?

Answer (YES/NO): NO